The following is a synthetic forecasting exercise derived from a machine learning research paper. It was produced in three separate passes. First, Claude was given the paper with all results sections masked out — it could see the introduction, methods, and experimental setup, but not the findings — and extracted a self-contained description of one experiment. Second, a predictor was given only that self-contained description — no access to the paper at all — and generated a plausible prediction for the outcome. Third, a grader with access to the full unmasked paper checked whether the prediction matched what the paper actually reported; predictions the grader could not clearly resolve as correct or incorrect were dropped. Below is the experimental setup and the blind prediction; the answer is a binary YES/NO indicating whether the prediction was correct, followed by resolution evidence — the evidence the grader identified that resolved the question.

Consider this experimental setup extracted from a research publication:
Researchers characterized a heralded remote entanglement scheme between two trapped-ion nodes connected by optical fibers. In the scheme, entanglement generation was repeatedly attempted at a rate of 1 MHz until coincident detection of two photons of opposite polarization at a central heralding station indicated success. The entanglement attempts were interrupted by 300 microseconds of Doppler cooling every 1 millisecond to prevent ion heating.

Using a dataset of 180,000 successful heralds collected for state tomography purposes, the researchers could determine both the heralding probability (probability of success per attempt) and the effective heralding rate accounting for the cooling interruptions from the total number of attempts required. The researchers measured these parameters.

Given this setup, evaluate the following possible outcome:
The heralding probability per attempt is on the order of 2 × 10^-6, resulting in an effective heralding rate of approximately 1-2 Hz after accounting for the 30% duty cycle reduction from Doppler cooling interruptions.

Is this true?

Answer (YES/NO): NO